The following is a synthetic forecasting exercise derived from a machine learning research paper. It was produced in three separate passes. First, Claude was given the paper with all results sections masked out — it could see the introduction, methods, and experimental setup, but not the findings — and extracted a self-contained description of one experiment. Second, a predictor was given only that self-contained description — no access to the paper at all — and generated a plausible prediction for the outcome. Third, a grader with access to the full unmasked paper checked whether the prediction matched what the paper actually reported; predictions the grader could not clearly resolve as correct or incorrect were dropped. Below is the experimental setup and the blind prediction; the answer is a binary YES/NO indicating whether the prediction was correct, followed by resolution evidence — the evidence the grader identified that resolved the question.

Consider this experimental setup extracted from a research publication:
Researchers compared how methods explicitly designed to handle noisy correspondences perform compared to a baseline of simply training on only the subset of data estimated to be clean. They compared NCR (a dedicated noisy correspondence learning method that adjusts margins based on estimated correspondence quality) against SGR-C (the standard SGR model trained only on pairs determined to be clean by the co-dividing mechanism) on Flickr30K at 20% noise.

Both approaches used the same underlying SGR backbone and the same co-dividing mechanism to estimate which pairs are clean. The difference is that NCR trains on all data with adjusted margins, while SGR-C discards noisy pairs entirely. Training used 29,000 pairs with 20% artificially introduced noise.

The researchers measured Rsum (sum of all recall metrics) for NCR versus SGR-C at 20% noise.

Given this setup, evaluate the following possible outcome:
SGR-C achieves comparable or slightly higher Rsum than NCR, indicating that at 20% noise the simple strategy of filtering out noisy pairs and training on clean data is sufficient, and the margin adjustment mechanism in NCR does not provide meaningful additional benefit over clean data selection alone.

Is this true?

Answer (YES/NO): NO